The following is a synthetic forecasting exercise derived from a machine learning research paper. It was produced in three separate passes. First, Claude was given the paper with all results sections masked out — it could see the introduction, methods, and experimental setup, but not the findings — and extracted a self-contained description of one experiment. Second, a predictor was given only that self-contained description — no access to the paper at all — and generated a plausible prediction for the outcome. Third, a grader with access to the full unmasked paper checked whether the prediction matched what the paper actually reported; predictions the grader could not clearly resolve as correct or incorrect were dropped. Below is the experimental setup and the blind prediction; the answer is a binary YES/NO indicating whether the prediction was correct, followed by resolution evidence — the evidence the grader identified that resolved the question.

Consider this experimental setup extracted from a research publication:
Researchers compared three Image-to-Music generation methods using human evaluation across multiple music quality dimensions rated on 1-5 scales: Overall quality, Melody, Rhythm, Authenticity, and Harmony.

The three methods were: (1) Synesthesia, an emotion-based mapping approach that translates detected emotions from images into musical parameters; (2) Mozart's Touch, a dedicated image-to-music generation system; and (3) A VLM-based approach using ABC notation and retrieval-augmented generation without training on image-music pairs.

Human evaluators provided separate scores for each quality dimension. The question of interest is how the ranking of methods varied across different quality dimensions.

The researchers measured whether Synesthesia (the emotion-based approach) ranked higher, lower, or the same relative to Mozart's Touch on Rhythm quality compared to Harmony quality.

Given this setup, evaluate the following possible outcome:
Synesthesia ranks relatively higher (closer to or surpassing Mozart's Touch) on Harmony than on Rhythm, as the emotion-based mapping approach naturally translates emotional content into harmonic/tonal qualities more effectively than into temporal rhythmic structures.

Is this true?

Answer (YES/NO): NO